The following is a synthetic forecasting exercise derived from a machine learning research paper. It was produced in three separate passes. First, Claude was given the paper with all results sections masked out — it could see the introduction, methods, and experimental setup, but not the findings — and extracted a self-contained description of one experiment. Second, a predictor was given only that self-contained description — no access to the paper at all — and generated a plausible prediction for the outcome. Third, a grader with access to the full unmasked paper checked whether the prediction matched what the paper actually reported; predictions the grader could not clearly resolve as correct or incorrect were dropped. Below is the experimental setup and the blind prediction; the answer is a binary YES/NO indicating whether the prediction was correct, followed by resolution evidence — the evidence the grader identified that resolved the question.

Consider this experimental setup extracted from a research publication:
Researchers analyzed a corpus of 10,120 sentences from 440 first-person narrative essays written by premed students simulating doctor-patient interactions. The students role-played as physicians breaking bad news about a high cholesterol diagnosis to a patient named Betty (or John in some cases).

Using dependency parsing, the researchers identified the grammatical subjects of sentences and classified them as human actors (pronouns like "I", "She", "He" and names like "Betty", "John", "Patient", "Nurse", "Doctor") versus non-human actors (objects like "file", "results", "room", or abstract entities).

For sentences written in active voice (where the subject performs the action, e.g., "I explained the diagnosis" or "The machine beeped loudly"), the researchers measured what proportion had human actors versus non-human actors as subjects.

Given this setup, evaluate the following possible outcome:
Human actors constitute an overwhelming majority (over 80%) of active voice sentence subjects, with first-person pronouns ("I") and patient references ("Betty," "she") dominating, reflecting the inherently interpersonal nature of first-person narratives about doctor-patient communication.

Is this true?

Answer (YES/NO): NO